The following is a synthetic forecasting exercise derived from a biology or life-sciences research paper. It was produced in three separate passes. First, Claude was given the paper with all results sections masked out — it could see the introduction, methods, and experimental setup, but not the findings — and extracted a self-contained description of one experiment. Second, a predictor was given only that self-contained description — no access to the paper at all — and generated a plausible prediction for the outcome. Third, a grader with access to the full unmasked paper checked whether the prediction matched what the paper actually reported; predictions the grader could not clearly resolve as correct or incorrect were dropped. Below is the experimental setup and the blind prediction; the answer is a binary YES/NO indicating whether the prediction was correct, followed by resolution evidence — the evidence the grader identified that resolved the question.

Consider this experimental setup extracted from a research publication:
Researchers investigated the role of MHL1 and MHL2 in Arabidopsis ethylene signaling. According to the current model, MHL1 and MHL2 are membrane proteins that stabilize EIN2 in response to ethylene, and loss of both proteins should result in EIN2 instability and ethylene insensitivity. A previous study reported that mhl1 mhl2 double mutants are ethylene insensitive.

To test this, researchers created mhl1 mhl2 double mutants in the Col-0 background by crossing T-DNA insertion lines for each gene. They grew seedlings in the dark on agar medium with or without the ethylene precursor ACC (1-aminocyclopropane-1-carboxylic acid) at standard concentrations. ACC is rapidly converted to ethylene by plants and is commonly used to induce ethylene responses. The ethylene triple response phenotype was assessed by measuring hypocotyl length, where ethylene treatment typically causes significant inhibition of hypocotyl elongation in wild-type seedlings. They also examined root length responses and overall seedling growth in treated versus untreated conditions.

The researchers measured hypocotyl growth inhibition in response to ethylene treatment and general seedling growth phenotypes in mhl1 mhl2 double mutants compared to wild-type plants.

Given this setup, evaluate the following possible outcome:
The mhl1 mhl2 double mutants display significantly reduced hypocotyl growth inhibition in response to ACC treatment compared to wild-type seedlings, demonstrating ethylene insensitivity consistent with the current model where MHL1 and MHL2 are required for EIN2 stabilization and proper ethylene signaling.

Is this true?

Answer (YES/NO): NO